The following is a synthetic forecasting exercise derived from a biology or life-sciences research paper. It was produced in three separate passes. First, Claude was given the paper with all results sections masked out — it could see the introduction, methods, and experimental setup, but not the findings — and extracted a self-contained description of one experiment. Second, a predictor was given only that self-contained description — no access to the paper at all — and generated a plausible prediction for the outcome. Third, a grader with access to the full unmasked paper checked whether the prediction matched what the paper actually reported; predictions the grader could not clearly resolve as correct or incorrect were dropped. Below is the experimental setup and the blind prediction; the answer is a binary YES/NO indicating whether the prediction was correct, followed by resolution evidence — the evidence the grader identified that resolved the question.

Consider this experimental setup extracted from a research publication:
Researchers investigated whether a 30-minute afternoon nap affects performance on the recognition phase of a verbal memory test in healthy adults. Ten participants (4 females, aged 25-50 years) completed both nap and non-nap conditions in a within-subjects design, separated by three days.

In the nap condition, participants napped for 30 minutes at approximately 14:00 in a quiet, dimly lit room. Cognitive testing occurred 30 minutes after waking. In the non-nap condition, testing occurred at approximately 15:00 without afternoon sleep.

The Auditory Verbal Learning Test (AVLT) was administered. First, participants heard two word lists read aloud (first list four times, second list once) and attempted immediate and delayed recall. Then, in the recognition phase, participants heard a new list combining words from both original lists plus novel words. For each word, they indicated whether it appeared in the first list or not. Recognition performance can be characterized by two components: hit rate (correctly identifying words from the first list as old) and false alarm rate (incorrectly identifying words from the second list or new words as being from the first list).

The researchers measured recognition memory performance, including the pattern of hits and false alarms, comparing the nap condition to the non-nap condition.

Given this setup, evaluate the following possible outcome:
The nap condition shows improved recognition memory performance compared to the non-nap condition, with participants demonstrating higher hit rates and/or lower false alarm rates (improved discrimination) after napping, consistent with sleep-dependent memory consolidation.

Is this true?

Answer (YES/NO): YES